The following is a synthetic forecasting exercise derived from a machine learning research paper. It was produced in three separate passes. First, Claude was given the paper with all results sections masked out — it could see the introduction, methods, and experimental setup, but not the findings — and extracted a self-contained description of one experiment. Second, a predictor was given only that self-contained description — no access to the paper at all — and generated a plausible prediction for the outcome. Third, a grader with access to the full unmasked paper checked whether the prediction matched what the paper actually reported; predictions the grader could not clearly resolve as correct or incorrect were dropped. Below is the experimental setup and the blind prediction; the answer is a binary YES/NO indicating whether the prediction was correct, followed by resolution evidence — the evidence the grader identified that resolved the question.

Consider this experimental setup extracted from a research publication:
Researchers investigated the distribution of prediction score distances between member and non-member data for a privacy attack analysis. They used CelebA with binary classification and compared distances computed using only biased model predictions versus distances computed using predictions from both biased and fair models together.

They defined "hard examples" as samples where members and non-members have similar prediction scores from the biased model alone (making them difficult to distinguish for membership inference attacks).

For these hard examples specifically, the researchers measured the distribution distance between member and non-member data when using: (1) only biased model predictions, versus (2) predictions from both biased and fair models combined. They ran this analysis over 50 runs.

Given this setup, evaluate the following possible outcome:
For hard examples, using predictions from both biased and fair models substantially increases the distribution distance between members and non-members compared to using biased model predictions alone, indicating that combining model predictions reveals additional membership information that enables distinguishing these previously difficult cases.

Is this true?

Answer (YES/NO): YES